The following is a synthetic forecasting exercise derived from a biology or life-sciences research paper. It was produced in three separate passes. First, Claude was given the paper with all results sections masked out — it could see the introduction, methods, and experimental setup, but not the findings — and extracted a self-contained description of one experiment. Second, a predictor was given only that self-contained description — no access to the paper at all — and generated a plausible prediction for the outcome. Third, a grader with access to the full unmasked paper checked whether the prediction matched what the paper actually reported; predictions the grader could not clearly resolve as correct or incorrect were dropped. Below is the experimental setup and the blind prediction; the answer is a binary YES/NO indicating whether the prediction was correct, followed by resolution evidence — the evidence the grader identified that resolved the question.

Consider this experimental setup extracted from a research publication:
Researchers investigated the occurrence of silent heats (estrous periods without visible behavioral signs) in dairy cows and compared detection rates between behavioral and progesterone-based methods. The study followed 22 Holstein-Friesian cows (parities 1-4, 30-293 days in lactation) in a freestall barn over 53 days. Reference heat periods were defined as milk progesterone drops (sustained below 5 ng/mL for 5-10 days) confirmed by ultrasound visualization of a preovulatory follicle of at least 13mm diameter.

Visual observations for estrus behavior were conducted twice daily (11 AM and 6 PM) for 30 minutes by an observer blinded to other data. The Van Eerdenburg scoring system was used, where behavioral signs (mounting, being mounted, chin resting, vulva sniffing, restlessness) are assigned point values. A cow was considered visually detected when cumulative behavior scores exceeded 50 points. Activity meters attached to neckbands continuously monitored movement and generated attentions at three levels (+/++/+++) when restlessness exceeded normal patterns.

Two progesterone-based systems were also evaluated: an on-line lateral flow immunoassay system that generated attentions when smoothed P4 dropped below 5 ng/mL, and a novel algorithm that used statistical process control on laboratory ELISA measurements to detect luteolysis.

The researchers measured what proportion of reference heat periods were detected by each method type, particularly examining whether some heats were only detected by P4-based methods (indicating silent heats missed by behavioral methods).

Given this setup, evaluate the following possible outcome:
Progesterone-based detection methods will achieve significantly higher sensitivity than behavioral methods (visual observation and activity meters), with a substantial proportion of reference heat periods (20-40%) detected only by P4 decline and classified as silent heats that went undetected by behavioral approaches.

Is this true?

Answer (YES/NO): NO